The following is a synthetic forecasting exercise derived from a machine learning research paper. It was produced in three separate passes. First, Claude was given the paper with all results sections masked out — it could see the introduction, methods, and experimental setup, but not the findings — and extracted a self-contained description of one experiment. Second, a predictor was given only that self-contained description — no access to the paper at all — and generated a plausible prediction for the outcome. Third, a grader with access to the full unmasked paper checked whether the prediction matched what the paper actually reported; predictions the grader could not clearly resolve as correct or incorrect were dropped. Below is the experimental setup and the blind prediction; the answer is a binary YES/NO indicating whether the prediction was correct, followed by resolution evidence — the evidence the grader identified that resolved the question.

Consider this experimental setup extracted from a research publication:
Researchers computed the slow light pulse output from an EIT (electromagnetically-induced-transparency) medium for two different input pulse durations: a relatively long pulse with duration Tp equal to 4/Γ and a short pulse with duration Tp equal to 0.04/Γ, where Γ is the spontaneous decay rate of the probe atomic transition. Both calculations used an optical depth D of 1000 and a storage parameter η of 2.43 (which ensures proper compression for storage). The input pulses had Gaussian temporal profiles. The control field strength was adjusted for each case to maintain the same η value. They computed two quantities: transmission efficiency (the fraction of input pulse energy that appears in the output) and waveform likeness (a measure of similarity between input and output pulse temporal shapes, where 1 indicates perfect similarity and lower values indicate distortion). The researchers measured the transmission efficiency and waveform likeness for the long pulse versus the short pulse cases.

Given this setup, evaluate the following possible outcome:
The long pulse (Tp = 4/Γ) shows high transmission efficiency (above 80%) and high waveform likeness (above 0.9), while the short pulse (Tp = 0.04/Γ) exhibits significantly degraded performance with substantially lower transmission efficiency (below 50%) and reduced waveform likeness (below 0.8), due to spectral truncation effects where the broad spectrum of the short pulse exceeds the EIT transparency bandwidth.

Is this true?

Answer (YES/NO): NO